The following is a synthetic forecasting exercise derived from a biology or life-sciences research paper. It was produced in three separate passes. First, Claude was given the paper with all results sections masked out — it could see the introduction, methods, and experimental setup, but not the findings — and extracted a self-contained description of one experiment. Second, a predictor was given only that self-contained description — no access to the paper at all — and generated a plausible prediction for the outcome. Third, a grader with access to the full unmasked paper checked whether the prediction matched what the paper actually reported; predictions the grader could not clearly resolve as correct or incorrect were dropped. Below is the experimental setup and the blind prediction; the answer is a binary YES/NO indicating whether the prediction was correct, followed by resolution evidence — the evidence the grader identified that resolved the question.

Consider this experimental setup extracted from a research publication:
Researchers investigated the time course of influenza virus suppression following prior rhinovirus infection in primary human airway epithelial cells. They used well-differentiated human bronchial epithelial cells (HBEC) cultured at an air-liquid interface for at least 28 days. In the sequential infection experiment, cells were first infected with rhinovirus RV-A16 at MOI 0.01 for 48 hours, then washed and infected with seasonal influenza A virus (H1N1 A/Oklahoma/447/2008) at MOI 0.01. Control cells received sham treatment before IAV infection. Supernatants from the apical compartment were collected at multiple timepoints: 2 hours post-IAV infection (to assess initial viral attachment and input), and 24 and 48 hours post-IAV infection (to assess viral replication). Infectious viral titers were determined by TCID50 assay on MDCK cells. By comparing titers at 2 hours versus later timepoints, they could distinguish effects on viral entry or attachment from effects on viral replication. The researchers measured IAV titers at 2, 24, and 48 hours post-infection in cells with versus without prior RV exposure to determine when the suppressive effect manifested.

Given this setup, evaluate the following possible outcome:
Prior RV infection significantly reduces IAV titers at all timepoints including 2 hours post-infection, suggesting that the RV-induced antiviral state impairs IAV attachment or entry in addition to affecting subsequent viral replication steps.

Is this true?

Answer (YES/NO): NO